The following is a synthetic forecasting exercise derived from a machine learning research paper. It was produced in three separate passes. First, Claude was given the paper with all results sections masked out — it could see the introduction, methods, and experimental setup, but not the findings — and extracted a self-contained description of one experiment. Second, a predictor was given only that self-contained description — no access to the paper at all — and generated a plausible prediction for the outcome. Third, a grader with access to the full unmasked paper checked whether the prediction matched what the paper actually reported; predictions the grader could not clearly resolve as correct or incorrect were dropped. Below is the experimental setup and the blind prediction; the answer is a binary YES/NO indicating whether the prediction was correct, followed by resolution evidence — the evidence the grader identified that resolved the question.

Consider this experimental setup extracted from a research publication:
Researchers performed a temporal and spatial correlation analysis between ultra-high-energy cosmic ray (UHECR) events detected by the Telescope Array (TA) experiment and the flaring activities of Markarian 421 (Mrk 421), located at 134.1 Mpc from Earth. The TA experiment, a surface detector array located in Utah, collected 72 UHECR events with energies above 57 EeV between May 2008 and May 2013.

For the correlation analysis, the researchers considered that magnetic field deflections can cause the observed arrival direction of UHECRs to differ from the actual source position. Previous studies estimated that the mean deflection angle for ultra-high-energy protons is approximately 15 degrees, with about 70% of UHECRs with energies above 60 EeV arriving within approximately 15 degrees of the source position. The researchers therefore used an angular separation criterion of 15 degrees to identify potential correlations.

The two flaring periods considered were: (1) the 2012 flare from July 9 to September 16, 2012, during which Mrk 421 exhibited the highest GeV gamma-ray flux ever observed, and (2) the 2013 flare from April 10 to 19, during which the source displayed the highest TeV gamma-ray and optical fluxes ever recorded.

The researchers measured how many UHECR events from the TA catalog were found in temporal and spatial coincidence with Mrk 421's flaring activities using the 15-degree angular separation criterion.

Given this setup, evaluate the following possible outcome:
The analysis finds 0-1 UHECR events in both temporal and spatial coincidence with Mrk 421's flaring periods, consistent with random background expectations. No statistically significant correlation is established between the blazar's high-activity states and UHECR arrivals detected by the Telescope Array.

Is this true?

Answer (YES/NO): NO